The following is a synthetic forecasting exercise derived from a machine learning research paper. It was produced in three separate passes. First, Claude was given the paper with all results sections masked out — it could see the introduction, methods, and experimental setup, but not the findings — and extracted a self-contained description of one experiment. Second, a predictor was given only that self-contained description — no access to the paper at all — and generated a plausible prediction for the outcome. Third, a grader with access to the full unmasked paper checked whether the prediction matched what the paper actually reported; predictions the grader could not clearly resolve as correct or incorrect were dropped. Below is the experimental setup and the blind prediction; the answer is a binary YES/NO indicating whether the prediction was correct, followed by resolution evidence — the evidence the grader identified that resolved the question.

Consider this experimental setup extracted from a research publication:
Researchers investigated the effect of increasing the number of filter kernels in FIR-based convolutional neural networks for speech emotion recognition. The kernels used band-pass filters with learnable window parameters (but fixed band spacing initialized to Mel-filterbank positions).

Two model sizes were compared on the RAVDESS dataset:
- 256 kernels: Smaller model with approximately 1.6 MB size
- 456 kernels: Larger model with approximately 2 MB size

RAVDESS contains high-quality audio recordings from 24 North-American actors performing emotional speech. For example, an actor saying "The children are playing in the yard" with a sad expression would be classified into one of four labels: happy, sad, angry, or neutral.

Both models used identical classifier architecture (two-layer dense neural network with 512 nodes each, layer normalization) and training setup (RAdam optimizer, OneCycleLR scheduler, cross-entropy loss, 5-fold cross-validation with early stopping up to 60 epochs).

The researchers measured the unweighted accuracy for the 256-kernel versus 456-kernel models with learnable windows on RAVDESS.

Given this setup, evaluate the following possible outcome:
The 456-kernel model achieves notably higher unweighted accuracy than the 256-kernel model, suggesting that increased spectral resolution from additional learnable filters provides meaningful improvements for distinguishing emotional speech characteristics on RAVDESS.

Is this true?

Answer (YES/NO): NO